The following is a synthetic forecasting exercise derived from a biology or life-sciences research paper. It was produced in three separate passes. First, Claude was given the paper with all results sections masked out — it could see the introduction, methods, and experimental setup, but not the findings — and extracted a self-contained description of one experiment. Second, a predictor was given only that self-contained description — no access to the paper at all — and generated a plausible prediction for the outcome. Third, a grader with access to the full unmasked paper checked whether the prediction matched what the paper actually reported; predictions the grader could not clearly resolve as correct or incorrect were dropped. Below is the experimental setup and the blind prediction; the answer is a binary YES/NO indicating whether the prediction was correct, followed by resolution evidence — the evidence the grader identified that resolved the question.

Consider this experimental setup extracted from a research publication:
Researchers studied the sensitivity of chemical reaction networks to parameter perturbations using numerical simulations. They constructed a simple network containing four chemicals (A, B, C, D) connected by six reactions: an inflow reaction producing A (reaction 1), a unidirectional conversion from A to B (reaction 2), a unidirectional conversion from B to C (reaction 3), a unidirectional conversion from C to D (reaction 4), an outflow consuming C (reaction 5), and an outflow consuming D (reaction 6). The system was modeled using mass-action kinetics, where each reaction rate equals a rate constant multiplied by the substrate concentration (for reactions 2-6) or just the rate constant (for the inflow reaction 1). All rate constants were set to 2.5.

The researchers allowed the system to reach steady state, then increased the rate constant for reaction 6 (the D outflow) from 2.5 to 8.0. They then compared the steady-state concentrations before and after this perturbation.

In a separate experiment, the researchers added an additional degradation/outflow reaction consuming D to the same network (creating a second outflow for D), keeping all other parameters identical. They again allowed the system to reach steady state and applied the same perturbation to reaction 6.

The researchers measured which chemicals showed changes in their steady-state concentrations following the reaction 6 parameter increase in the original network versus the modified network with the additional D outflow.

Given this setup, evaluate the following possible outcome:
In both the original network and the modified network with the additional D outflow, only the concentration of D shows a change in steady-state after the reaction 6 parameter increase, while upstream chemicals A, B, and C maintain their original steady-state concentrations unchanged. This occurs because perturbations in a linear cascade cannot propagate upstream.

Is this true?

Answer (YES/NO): NO